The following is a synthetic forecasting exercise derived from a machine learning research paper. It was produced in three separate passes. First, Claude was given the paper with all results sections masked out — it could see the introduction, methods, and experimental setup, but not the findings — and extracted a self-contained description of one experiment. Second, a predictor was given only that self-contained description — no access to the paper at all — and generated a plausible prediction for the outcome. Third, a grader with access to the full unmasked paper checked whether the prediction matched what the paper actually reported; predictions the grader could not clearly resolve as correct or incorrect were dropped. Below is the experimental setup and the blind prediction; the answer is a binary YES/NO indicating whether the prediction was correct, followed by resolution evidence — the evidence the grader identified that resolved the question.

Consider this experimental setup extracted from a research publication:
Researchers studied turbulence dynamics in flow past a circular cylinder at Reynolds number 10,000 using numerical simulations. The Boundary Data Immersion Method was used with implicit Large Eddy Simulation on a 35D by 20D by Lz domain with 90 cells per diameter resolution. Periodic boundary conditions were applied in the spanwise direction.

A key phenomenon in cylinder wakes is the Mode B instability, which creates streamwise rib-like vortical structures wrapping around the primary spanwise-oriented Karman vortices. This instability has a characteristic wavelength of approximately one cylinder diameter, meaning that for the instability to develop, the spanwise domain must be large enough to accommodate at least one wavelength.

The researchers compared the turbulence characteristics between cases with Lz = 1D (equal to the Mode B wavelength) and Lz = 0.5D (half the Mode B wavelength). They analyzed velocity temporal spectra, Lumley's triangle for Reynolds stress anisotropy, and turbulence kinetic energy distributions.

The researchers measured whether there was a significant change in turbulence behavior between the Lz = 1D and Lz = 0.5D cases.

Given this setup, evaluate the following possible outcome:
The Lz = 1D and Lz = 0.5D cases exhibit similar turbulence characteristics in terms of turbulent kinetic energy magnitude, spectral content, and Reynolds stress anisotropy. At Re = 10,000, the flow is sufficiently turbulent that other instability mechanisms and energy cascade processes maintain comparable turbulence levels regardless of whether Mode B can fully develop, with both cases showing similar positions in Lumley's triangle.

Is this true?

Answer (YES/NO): NO